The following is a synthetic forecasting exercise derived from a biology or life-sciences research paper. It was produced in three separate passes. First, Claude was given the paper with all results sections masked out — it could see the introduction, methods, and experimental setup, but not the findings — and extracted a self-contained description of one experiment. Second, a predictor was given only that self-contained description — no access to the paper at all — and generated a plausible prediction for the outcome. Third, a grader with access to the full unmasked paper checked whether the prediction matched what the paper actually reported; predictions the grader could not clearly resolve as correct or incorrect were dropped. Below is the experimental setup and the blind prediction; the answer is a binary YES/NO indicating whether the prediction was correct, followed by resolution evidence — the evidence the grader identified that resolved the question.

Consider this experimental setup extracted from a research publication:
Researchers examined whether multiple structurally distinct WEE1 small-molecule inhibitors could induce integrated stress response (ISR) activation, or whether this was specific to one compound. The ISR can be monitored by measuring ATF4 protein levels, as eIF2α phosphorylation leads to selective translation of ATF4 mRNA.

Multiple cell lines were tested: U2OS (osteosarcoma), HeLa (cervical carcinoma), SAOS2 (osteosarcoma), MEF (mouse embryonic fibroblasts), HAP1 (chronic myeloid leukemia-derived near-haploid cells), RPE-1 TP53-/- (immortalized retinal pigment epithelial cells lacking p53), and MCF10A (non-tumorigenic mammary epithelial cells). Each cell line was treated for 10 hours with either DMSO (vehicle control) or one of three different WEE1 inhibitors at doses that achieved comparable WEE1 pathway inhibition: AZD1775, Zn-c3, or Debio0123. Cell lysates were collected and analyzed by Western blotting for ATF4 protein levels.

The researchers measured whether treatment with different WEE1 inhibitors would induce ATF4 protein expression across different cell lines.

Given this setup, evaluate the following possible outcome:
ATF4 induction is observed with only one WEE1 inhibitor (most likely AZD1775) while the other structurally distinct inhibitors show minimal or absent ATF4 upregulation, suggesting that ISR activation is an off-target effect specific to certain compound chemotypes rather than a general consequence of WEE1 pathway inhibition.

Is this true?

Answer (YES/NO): NO